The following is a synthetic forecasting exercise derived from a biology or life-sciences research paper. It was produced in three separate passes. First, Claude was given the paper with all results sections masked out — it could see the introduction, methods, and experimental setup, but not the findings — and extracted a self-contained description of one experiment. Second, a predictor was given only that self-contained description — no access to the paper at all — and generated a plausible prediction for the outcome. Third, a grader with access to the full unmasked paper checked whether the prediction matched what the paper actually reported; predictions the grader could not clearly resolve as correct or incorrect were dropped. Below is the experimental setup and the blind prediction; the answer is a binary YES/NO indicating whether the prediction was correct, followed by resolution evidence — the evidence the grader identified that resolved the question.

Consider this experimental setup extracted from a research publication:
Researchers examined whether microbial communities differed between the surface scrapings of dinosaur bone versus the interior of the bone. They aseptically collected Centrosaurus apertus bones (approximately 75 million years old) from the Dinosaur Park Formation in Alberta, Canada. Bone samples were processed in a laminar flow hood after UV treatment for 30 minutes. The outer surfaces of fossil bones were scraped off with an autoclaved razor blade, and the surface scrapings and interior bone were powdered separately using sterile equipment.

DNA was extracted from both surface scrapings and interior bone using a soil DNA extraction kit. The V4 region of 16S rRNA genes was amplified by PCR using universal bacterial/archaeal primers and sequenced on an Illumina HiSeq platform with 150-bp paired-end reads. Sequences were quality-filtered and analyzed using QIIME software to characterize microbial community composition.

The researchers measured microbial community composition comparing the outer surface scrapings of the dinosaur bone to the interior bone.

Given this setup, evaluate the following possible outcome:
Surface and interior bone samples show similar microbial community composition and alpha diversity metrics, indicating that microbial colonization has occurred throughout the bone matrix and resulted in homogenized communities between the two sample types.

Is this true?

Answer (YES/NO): NO